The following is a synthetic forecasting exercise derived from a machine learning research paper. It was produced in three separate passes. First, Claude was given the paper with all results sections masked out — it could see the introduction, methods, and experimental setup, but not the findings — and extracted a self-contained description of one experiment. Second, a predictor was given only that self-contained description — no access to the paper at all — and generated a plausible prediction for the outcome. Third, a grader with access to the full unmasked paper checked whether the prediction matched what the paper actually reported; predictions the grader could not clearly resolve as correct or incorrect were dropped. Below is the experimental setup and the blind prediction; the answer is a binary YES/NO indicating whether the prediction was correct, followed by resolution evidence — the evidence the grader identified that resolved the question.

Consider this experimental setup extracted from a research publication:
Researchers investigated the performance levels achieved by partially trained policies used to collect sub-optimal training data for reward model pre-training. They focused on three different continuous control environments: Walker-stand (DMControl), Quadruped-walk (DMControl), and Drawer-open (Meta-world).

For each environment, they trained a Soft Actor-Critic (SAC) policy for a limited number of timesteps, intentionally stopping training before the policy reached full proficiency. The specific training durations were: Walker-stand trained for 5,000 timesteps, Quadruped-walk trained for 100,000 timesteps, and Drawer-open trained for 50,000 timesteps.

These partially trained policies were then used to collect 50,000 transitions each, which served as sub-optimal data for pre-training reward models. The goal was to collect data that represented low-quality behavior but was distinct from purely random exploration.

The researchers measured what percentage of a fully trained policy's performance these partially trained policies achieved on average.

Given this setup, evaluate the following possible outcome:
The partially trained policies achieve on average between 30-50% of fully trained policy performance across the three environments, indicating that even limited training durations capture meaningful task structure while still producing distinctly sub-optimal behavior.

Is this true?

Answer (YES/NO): NO